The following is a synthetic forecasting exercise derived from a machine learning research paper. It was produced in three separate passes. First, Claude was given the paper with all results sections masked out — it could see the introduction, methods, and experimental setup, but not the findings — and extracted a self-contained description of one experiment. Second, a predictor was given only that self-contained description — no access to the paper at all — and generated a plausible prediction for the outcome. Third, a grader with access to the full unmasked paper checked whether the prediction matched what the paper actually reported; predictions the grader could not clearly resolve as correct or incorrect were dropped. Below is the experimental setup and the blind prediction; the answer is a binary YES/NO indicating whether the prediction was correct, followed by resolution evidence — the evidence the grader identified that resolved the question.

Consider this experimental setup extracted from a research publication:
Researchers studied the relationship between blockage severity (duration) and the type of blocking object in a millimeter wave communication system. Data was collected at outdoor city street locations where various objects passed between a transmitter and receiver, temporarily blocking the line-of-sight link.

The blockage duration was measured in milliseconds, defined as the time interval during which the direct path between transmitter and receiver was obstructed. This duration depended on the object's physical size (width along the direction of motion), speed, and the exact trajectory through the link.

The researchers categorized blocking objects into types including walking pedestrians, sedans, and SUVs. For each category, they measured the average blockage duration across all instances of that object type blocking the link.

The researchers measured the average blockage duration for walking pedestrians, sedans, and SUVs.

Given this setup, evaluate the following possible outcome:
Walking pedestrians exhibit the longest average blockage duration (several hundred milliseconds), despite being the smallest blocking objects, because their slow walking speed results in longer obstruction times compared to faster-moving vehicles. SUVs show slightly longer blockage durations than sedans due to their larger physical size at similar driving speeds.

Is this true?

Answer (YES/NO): NO